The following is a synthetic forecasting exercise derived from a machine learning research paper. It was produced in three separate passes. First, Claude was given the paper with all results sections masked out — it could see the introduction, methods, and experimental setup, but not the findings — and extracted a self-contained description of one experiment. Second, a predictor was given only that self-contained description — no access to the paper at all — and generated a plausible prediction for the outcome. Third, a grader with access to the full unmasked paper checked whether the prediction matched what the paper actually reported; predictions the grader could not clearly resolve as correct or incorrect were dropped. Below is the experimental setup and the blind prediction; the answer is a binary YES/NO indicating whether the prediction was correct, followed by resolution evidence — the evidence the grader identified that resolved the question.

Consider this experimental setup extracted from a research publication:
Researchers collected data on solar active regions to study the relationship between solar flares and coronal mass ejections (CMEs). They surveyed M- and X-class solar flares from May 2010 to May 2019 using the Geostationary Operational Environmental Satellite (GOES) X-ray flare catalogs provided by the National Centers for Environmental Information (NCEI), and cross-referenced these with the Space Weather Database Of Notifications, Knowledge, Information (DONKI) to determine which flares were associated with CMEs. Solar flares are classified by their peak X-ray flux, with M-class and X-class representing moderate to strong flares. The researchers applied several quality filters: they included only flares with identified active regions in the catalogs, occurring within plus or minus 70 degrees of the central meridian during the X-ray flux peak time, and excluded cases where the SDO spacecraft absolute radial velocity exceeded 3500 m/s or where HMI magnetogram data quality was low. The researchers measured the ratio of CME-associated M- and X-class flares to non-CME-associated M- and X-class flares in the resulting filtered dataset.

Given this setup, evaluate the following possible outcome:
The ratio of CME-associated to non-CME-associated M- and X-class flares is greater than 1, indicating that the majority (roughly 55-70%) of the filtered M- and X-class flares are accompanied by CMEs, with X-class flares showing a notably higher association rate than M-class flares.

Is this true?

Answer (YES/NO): NO